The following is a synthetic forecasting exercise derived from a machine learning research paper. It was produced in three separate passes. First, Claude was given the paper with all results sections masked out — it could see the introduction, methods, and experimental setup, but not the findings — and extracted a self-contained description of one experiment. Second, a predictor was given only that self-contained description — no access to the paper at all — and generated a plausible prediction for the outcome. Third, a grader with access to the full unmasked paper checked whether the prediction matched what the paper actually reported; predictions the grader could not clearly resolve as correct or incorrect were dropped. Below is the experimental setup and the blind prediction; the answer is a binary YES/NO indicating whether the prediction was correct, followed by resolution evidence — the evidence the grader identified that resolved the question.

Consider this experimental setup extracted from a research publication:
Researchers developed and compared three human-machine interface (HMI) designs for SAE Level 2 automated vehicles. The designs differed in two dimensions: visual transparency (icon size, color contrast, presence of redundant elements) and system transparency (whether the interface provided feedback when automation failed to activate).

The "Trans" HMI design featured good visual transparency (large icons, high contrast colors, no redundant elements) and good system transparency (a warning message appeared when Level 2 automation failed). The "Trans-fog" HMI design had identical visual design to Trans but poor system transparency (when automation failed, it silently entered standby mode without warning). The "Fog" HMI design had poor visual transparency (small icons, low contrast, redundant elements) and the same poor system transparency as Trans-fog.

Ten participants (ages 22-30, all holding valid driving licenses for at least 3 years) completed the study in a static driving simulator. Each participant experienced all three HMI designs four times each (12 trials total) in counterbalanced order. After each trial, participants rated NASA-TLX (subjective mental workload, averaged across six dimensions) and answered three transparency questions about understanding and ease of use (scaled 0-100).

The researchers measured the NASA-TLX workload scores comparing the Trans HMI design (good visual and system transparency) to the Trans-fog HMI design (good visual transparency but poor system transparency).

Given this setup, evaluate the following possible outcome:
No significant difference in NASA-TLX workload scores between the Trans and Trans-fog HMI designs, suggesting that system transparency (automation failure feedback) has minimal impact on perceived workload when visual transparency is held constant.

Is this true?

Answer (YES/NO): NO